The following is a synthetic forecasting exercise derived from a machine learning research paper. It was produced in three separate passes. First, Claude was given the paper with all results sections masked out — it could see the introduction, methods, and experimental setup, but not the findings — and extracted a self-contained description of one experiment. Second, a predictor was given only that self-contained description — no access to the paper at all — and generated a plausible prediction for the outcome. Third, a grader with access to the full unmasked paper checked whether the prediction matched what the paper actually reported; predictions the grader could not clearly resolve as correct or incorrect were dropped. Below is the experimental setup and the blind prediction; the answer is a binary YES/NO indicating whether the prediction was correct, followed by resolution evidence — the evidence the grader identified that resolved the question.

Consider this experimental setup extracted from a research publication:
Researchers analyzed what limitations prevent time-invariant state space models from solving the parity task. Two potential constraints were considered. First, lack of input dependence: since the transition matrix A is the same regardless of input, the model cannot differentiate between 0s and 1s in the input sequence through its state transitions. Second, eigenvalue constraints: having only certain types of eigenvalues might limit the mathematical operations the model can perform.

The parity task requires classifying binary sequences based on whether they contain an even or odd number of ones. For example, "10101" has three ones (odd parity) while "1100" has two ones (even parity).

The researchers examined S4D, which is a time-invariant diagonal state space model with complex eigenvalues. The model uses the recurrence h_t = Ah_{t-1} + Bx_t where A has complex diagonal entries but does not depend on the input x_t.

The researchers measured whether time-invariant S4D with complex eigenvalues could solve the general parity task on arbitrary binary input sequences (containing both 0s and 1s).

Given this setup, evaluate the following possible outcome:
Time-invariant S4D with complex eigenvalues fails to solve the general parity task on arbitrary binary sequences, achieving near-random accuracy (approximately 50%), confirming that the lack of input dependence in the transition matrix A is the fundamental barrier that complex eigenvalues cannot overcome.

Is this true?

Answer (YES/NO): NO